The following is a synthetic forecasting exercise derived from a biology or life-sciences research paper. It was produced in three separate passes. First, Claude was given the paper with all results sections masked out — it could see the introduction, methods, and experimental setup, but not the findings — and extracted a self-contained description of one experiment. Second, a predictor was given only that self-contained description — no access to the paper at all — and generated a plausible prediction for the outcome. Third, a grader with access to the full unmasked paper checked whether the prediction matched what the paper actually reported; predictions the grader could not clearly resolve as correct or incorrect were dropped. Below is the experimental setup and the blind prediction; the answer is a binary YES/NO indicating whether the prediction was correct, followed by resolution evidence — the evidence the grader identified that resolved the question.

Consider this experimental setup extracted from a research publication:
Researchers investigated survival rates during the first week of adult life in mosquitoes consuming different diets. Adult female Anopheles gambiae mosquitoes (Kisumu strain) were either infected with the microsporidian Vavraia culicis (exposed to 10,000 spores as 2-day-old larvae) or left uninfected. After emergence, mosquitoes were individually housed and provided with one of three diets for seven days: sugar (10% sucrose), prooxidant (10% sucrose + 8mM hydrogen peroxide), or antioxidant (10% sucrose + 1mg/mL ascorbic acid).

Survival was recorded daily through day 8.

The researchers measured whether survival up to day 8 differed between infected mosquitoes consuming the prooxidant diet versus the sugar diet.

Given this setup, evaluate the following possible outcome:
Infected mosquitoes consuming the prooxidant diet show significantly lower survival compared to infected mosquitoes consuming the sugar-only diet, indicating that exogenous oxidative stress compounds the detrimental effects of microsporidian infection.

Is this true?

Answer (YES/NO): NO